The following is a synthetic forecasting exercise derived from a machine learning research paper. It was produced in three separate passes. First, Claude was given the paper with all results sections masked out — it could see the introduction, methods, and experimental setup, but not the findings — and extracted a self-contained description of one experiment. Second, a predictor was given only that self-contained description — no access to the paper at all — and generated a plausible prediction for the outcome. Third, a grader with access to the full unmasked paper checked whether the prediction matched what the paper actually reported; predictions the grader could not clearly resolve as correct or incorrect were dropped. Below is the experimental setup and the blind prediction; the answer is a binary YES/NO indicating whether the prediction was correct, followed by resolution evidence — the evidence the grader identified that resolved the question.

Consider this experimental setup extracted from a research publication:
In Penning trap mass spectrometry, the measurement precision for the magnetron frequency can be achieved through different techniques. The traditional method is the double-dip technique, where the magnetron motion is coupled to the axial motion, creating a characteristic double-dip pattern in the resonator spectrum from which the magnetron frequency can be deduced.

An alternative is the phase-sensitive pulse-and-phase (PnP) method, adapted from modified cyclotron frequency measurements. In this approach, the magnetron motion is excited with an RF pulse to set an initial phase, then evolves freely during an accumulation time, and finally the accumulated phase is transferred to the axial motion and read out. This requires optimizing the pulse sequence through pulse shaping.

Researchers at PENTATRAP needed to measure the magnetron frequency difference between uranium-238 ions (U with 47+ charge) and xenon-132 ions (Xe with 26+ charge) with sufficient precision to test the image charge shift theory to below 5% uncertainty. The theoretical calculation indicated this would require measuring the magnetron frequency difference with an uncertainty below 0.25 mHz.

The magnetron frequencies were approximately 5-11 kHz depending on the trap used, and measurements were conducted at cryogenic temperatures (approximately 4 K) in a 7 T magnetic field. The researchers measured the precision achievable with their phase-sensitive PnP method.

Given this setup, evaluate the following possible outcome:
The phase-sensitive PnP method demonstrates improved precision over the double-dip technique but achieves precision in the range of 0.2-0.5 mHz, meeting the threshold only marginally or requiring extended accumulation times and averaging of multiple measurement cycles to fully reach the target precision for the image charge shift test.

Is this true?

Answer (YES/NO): NO